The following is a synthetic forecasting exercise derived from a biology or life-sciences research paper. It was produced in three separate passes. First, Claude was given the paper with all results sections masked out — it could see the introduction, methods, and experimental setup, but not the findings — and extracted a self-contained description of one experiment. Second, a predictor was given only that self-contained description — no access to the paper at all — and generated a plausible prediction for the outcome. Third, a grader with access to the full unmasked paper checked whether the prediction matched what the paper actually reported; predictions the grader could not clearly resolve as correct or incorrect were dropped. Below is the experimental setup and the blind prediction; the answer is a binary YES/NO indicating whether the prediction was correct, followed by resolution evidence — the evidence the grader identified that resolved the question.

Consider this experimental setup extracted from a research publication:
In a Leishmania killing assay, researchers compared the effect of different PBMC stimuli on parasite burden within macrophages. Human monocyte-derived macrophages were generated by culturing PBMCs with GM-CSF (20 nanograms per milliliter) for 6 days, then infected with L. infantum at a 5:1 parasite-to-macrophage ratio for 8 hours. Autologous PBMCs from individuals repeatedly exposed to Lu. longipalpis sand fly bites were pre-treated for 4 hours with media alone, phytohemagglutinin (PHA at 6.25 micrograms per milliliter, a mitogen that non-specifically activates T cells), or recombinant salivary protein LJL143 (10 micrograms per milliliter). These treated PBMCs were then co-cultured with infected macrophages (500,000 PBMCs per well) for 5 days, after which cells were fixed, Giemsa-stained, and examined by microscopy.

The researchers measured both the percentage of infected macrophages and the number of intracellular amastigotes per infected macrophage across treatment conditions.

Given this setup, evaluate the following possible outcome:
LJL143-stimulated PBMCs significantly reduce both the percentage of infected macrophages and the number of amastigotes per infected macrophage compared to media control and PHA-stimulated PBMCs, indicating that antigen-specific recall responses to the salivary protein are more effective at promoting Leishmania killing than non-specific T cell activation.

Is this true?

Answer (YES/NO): NO